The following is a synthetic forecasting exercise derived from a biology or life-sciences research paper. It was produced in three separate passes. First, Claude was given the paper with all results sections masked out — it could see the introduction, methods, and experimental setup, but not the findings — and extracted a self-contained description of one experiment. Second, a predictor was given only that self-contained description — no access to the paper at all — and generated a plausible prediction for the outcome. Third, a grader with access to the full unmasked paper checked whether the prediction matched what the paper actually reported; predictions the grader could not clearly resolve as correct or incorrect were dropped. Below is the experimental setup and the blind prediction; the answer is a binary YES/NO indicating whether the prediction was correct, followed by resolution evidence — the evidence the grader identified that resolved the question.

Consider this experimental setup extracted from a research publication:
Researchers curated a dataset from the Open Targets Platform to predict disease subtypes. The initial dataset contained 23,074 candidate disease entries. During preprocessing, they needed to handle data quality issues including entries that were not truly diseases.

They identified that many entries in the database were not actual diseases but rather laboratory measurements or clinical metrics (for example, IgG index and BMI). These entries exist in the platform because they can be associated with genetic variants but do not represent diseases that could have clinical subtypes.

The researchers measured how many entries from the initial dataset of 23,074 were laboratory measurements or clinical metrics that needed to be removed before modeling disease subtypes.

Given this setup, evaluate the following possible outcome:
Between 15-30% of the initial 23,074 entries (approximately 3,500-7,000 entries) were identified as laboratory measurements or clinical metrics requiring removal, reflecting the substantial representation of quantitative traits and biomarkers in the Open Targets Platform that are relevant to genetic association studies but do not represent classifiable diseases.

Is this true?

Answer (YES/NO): NO